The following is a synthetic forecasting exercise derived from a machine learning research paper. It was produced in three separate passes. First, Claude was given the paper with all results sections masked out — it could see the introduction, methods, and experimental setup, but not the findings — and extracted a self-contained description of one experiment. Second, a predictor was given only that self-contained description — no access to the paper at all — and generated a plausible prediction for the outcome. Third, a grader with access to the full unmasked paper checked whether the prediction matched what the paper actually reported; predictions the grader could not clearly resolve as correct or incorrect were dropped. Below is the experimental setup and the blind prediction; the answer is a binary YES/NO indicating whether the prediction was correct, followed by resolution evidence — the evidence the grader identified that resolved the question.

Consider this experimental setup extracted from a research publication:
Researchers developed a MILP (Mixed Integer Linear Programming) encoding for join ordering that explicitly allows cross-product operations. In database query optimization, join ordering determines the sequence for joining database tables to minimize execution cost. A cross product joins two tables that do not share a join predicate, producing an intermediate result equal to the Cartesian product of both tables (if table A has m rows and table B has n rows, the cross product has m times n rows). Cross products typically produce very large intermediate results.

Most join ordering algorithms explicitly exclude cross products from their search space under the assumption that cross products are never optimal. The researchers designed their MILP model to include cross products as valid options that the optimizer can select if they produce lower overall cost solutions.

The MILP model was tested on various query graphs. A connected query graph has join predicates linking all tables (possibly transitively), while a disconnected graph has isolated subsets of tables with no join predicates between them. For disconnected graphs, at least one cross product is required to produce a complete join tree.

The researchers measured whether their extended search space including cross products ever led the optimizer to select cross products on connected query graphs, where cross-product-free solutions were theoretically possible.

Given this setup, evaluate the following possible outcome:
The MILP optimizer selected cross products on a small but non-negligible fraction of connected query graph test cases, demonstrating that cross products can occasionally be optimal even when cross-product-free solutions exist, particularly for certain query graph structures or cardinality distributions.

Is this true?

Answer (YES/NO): YES